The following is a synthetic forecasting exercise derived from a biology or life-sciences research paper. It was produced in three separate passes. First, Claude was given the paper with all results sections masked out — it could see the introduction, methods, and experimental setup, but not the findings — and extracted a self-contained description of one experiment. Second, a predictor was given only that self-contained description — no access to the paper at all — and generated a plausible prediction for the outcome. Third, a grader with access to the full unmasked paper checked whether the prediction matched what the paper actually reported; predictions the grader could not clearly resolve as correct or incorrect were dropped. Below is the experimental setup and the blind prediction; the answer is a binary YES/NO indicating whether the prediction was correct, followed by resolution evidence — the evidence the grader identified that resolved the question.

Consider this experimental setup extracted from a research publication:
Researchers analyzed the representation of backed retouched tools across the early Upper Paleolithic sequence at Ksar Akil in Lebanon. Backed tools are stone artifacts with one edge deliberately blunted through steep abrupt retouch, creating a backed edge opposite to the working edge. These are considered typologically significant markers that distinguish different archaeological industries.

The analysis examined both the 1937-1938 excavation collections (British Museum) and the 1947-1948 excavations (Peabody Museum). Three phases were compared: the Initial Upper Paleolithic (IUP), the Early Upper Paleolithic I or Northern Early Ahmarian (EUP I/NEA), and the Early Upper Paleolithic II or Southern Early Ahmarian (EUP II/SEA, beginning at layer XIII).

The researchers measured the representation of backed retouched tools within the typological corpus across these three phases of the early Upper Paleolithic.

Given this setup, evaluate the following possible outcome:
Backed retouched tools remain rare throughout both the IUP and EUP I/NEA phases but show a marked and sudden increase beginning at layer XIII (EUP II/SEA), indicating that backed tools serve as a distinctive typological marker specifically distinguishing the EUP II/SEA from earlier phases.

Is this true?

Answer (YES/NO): NO